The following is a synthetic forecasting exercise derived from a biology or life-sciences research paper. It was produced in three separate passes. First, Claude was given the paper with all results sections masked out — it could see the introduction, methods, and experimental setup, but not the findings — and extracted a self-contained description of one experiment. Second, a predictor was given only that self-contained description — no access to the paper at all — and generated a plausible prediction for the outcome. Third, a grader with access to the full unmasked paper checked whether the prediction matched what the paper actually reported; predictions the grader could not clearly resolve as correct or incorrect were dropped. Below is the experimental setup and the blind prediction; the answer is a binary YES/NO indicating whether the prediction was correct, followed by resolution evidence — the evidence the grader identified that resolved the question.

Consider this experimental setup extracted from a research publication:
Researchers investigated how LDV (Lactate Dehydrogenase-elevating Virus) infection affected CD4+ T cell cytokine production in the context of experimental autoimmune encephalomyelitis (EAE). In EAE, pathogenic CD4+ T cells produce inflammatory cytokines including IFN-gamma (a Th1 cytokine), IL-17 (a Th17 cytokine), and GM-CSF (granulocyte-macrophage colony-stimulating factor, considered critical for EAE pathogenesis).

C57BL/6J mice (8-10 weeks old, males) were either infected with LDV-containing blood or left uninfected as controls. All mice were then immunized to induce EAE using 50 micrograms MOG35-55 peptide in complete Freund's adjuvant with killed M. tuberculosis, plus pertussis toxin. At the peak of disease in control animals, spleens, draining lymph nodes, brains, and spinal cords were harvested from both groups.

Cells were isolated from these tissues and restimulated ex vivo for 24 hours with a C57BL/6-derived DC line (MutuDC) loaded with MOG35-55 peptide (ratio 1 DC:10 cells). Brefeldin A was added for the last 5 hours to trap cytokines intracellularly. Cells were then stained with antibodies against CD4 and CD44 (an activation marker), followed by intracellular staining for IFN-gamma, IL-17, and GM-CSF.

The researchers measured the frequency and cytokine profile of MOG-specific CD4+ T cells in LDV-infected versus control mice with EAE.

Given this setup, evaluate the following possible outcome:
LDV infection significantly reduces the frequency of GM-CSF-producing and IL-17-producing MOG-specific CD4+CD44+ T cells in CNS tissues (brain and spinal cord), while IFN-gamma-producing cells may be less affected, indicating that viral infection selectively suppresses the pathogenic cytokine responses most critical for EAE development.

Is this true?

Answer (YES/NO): NO